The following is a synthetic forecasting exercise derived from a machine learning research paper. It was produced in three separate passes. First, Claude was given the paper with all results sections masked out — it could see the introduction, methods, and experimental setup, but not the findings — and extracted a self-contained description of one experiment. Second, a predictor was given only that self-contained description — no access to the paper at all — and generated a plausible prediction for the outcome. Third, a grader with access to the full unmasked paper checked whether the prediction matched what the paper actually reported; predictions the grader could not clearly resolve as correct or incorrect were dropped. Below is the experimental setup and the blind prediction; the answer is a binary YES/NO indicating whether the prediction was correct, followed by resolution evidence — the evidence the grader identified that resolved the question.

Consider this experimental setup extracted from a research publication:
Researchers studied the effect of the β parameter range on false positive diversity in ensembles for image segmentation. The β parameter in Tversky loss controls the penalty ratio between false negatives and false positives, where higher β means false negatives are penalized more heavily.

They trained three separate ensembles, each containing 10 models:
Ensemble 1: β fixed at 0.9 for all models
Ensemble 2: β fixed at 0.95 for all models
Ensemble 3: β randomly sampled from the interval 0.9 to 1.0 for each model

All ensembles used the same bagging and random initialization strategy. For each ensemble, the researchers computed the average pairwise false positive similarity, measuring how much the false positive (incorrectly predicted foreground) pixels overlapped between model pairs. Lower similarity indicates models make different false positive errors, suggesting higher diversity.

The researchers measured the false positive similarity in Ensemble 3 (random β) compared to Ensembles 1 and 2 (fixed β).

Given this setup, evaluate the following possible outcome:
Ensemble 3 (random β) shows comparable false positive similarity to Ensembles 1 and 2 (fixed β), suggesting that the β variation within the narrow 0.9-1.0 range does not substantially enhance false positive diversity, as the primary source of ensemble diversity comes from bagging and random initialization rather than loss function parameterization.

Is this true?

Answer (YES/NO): NO